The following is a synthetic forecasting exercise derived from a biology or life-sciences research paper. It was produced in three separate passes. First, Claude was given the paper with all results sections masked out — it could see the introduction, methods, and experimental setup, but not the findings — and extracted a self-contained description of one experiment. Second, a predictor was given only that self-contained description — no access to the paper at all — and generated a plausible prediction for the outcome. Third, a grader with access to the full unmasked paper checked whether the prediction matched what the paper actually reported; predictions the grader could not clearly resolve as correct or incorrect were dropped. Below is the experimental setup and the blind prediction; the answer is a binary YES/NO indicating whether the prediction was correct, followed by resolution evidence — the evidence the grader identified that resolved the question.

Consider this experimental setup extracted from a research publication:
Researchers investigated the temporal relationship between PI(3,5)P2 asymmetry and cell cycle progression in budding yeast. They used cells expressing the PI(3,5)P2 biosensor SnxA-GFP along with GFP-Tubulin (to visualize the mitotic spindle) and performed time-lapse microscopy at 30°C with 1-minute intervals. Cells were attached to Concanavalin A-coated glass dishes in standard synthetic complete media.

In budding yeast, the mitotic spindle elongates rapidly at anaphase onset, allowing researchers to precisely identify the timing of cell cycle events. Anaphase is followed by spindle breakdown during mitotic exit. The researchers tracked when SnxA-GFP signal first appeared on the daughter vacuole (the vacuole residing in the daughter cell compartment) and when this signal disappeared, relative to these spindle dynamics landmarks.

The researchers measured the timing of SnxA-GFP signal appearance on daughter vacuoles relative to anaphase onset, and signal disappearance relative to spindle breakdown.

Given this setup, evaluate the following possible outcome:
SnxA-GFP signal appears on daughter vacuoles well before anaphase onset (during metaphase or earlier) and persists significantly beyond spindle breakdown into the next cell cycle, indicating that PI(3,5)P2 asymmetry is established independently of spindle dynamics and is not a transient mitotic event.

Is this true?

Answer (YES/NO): NO